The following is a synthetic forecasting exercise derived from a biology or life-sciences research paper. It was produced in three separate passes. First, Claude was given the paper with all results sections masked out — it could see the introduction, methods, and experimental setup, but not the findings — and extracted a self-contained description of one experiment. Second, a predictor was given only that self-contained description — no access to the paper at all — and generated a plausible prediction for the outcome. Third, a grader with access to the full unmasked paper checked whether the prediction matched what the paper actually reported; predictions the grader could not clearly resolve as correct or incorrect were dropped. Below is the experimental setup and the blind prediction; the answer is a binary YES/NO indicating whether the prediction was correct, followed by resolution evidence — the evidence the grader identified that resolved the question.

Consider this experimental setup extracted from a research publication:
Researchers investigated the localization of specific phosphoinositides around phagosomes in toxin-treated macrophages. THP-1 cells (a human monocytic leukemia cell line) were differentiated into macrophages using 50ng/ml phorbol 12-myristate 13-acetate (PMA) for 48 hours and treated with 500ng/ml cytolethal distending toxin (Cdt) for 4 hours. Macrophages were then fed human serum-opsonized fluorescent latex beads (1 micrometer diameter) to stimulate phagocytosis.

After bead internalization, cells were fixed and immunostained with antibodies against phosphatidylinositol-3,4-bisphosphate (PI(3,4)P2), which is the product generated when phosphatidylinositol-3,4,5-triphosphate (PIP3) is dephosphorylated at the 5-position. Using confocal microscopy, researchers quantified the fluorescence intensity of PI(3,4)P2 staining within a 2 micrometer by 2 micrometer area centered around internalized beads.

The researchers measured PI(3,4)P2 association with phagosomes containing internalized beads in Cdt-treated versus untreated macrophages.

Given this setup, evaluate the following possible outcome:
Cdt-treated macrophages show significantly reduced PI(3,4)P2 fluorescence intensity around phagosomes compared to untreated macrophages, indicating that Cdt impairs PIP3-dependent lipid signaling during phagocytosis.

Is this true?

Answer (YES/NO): NO